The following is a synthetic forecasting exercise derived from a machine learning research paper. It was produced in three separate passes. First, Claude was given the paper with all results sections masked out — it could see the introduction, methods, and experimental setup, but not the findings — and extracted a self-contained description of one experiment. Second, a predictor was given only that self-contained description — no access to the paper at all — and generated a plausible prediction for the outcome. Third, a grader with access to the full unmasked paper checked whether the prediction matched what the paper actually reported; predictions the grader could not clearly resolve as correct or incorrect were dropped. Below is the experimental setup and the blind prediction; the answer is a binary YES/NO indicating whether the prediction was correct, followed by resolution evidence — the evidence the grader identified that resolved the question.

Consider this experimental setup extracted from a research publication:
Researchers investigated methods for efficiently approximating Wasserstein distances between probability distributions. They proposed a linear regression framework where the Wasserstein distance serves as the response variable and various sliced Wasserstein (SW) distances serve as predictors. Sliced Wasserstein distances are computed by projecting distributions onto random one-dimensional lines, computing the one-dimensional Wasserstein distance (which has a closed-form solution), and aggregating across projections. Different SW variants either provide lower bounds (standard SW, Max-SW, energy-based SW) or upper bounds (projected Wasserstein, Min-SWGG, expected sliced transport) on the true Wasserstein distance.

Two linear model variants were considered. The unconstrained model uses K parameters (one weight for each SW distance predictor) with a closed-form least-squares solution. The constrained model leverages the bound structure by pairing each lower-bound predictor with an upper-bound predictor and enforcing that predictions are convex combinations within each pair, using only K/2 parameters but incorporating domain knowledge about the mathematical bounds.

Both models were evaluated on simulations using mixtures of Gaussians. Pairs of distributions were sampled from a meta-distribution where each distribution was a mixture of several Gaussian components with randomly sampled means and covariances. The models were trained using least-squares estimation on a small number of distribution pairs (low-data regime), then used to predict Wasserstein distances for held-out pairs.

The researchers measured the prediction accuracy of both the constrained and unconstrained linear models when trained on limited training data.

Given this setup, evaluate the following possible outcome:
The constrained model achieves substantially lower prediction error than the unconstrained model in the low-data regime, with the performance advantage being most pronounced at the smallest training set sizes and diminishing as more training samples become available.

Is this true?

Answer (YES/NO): NO